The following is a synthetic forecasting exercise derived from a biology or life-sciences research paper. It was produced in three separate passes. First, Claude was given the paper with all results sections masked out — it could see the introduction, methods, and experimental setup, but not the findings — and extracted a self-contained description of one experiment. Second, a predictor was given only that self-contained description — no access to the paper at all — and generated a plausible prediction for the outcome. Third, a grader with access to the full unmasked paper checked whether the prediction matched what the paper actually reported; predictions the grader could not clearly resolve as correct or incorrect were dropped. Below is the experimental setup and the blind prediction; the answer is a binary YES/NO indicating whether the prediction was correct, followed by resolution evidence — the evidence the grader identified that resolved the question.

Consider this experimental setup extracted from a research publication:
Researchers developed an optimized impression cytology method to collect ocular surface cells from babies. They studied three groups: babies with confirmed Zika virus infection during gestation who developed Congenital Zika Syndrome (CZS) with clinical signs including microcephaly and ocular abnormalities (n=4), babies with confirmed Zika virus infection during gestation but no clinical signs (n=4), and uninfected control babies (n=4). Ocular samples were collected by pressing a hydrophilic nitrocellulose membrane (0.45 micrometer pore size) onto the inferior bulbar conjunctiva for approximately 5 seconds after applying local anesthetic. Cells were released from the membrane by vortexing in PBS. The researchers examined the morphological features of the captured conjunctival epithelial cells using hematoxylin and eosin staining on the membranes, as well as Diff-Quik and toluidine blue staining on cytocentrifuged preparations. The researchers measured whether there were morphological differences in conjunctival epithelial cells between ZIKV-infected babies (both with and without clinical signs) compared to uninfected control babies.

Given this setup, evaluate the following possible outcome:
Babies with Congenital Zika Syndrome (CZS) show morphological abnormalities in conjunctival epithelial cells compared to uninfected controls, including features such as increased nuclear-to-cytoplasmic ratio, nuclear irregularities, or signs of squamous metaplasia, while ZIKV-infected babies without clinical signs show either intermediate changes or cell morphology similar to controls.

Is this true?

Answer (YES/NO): YES